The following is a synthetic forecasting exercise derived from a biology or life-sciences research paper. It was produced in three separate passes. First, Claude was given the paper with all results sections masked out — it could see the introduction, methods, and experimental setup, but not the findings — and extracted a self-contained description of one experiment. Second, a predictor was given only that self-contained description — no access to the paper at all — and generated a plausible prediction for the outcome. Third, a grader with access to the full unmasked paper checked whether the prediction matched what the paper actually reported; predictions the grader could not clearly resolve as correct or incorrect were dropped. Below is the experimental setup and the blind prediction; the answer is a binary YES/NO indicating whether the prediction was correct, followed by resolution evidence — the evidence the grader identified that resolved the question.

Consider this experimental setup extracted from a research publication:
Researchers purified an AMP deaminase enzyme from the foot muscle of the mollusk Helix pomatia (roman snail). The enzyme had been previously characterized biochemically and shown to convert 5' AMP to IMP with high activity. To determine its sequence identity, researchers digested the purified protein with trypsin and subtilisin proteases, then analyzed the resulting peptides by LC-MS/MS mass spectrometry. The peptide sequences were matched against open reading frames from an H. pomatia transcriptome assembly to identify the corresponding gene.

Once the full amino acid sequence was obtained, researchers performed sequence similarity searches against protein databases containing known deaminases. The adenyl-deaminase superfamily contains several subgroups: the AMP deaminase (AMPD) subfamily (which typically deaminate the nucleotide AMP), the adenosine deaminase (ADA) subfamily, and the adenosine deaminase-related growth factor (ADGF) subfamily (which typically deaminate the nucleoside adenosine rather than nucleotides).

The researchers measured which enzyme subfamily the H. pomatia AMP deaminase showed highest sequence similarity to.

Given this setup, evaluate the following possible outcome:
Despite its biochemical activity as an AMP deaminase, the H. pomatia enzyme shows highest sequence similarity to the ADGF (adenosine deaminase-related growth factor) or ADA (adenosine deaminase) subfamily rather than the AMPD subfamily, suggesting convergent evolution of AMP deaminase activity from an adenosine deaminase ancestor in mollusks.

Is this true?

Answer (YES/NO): YES